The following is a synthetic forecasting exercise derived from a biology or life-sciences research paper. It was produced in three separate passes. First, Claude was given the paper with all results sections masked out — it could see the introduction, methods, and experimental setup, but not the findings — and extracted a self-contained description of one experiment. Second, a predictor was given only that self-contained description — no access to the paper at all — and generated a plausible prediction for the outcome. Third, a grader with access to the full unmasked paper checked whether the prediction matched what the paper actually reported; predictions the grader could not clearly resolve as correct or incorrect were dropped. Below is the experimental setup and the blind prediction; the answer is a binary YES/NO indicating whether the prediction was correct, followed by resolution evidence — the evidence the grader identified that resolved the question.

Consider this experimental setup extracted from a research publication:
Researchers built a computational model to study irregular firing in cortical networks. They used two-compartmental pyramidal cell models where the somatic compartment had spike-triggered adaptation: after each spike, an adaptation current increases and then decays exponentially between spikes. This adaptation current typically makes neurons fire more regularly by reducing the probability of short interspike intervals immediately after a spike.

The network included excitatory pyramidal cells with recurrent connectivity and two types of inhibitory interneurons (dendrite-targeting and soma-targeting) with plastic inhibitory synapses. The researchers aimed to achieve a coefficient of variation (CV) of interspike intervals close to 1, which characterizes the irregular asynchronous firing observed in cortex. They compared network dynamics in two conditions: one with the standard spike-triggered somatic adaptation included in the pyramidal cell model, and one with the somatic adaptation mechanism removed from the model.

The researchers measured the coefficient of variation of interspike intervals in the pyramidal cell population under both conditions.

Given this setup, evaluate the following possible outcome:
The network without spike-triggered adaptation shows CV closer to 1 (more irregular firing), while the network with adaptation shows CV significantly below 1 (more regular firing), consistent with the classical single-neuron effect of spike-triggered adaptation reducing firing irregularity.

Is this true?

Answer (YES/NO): YES